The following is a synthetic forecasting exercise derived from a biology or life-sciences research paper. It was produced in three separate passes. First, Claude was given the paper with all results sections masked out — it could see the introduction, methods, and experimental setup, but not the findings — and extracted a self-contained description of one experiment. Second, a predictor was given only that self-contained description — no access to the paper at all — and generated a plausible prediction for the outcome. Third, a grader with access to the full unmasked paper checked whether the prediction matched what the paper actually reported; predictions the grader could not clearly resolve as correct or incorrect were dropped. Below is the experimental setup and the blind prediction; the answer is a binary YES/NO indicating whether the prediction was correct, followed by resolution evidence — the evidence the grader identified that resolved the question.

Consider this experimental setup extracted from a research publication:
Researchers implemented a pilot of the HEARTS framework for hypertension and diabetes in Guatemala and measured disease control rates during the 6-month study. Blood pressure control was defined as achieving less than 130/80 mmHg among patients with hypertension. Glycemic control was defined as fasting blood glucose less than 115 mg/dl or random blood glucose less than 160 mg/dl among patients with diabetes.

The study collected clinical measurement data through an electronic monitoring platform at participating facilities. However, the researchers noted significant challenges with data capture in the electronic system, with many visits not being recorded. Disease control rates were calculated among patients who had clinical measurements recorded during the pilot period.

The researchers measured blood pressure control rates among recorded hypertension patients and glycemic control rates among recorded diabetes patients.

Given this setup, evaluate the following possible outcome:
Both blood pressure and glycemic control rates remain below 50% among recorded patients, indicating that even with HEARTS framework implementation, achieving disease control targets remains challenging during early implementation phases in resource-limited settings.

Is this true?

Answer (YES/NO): NO